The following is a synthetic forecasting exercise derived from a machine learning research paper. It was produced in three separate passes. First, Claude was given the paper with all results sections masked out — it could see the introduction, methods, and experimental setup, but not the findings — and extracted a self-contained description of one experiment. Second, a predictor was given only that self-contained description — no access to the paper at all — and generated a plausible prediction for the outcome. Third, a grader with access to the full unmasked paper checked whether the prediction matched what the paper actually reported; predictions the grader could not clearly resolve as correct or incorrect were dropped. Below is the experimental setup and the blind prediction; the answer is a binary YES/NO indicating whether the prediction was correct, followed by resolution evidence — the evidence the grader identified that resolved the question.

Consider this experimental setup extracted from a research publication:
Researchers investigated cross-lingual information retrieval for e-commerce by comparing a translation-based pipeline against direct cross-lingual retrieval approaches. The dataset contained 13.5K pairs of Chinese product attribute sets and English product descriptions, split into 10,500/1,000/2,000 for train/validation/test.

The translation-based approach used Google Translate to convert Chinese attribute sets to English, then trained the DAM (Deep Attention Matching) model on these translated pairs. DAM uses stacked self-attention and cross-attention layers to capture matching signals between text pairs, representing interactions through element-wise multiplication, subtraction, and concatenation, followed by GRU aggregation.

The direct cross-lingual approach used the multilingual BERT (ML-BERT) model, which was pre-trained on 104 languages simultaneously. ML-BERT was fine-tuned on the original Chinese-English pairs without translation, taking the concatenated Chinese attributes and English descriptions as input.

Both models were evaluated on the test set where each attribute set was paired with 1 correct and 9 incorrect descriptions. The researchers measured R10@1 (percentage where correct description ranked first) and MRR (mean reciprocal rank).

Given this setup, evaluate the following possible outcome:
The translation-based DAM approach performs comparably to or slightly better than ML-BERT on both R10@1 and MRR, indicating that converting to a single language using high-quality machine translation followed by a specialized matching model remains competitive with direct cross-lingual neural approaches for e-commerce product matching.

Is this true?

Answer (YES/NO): NO